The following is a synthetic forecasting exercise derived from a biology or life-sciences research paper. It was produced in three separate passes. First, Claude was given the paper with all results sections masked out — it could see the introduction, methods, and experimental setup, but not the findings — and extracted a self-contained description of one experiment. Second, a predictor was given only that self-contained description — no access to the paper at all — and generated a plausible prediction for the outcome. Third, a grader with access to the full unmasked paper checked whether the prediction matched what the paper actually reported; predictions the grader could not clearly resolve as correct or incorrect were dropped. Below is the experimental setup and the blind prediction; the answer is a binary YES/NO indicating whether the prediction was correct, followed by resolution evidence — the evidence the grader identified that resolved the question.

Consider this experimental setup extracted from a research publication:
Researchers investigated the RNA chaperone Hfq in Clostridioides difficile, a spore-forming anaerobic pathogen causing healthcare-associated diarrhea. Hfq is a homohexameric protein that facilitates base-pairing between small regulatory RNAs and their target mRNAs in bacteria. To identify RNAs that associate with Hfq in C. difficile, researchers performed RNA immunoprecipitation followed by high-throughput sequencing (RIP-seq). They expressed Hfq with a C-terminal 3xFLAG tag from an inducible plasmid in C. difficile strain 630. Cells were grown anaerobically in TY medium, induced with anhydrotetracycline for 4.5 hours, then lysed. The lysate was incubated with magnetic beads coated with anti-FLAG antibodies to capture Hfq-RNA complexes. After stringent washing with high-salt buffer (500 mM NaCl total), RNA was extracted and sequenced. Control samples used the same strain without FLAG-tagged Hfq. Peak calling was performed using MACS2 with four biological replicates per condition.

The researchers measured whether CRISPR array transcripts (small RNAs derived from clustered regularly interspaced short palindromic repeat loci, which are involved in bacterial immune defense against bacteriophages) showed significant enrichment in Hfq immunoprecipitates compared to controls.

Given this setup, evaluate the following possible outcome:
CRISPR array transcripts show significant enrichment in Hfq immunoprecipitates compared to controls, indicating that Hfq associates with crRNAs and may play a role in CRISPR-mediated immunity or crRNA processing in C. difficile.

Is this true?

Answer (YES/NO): YES